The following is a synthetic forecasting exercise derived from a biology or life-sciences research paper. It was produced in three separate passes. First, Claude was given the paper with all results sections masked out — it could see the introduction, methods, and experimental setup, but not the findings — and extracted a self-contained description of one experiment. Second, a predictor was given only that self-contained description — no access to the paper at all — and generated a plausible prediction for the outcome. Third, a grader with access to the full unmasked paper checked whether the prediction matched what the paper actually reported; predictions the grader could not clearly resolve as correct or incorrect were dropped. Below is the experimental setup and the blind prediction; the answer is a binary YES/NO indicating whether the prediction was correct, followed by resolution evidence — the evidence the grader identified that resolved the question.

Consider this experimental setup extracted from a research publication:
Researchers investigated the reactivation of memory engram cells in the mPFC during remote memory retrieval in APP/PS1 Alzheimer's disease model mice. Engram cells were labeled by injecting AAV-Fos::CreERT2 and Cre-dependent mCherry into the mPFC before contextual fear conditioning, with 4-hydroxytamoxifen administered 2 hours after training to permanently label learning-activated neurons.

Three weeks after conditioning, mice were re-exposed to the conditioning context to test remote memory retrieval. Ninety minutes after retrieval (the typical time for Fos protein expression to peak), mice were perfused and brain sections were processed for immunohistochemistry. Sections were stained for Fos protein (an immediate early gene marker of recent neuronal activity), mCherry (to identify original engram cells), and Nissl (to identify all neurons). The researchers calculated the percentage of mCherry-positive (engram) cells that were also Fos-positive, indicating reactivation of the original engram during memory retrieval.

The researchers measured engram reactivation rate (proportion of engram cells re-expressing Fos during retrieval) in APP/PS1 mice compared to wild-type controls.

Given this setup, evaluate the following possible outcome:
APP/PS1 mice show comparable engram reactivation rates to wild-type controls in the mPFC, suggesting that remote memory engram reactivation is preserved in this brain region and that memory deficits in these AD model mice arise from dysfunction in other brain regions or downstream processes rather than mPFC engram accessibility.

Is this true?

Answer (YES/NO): YES